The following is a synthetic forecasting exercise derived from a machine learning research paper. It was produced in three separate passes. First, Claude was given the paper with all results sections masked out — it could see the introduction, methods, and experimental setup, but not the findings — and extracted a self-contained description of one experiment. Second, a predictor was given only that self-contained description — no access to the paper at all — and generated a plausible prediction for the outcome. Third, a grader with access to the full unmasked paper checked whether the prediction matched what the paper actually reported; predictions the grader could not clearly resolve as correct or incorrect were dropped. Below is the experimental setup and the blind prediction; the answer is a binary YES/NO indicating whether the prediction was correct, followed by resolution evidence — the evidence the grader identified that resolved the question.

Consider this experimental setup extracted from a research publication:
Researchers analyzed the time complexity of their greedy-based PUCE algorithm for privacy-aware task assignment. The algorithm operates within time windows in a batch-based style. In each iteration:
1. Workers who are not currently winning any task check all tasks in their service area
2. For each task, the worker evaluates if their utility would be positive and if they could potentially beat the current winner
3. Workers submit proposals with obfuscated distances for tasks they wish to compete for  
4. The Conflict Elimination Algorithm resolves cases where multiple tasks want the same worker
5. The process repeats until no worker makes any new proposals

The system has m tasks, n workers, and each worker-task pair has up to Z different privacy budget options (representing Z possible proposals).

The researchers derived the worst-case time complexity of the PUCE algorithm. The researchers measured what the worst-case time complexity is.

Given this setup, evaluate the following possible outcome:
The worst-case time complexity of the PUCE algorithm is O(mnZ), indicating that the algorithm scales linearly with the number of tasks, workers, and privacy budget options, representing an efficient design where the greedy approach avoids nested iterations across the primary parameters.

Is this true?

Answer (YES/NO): YES